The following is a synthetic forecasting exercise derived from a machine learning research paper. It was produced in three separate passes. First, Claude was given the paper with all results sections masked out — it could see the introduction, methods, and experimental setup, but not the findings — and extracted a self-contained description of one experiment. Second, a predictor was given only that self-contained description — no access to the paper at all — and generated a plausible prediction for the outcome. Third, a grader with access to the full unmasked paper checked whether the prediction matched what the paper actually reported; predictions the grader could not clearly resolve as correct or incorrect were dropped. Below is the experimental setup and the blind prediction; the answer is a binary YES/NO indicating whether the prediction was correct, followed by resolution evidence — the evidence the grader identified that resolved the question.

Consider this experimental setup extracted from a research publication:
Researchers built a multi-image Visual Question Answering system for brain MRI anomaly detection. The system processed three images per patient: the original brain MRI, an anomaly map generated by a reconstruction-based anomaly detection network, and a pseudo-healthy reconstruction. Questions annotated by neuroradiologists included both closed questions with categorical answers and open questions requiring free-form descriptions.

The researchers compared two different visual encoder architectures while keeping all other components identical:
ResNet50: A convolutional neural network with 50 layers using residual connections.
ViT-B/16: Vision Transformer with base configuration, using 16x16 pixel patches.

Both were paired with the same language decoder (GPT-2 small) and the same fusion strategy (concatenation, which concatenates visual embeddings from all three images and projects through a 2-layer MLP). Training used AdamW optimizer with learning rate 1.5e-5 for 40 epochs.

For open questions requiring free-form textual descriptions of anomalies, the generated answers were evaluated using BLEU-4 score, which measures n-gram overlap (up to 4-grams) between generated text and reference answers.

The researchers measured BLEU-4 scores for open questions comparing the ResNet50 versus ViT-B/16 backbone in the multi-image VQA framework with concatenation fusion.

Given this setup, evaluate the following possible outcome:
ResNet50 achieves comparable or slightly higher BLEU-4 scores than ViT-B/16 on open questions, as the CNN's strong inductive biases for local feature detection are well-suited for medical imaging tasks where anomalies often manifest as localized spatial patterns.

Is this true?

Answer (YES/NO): NO